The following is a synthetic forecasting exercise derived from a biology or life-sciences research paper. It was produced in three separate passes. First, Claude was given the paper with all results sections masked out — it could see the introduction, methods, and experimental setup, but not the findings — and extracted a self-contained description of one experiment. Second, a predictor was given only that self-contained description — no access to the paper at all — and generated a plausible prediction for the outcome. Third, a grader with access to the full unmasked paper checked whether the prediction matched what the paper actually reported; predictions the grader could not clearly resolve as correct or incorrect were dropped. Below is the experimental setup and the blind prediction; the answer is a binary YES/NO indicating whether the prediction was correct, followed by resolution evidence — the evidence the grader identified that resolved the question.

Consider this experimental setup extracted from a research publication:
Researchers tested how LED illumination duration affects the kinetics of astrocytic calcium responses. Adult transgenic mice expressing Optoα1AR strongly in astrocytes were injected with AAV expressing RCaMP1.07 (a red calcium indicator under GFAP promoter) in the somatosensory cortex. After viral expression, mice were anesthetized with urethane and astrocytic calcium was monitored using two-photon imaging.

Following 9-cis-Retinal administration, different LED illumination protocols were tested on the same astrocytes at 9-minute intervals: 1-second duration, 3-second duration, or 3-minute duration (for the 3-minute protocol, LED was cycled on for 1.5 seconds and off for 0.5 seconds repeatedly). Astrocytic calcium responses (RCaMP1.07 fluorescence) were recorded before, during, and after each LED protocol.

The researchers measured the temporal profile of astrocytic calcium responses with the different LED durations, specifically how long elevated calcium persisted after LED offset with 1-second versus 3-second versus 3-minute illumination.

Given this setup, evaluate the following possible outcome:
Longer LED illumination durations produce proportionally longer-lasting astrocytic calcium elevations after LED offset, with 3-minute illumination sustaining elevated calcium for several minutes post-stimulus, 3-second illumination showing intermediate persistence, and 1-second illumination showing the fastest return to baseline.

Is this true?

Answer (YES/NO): NO